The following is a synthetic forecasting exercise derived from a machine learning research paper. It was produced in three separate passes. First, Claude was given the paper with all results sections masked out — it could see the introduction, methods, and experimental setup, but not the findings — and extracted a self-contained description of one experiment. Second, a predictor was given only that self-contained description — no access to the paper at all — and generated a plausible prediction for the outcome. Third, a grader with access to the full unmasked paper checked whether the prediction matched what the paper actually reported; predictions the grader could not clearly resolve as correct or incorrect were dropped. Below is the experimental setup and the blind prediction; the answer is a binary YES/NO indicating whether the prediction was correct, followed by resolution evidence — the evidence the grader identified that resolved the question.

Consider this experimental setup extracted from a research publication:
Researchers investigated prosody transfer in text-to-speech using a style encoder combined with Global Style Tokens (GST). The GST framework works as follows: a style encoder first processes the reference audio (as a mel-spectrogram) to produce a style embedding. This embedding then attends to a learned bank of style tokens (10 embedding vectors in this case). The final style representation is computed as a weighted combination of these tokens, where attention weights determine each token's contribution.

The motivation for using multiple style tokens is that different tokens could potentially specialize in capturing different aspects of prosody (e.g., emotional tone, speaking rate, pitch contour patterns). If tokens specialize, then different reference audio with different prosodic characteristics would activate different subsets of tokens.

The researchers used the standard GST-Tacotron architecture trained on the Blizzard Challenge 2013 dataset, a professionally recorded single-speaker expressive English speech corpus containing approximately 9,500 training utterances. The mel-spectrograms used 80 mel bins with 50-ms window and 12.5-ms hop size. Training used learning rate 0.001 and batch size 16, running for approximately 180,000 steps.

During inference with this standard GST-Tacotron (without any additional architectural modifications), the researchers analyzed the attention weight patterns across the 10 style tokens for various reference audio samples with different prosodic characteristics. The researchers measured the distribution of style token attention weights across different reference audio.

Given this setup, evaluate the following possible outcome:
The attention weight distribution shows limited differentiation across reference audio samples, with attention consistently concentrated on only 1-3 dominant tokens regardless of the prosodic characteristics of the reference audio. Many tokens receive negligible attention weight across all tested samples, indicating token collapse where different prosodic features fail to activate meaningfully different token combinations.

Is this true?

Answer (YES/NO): NO